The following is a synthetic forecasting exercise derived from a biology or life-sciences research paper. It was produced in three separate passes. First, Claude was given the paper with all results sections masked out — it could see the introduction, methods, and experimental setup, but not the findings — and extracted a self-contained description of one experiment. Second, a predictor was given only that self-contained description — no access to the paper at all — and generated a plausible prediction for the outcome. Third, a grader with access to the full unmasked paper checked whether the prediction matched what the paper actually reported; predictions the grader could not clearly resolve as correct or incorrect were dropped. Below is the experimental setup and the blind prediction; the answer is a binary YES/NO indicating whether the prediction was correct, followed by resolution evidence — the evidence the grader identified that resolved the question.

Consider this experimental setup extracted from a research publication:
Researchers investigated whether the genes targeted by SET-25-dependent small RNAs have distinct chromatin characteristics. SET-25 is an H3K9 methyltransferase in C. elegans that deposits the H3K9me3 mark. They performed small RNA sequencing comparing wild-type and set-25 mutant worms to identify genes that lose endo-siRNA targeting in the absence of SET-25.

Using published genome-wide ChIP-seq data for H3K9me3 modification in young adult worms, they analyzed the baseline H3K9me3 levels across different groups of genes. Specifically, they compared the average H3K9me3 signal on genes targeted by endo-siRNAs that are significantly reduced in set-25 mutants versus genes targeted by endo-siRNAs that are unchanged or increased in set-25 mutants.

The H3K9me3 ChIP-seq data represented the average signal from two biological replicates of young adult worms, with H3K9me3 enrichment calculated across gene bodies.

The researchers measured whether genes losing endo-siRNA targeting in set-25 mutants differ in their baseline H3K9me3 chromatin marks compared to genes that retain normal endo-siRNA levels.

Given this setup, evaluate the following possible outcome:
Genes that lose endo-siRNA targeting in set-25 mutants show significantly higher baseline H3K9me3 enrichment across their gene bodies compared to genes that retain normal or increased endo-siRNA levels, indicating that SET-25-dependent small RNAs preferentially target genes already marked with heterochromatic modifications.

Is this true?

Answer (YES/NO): YES